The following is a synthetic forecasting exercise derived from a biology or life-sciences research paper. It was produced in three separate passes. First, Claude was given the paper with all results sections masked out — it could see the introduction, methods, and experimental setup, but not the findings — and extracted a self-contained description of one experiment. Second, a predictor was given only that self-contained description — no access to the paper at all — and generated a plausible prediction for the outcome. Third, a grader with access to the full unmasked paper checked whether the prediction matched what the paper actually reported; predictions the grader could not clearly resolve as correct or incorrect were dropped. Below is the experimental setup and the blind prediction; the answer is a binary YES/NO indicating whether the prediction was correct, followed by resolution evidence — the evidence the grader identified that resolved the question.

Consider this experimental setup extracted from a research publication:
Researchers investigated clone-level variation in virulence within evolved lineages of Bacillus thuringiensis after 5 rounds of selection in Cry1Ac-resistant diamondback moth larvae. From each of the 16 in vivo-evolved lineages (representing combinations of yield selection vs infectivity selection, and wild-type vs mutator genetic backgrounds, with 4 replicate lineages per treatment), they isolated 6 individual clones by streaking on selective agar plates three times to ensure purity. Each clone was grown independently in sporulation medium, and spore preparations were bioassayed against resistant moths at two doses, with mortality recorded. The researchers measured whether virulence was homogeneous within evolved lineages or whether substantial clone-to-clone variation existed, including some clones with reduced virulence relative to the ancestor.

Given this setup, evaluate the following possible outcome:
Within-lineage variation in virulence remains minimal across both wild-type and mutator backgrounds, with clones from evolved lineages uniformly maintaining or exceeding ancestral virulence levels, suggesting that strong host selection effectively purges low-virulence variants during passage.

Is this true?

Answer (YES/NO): NO